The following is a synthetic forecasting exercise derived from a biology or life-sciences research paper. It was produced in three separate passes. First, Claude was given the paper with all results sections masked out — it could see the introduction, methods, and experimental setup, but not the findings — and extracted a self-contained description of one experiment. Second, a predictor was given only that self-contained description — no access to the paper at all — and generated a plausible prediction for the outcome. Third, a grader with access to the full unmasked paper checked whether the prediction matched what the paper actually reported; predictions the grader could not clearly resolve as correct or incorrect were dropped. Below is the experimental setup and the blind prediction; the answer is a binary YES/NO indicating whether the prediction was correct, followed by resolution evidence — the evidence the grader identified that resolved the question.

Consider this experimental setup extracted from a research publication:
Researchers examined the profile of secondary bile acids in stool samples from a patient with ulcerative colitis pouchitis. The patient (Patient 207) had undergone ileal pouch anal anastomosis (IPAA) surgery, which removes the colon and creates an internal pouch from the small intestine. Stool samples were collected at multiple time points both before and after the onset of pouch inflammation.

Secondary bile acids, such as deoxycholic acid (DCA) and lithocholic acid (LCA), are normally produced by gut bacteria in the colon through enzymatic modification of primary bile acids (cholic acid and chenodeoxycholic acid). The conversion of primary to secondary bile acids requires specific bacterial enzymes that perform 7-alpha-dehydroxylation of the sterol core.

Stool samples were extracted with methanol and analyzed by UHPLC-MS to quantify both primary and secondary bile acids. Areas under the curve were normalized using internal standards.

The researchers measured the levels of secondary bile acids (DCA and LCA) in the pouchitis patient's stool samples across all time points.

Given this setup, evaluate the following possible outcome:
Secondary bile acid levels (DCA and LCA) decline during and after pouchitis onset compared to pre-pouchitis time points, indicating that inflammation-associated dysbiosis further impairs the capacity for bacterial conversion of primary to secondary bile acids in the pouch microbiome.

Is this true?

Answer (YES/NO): NO